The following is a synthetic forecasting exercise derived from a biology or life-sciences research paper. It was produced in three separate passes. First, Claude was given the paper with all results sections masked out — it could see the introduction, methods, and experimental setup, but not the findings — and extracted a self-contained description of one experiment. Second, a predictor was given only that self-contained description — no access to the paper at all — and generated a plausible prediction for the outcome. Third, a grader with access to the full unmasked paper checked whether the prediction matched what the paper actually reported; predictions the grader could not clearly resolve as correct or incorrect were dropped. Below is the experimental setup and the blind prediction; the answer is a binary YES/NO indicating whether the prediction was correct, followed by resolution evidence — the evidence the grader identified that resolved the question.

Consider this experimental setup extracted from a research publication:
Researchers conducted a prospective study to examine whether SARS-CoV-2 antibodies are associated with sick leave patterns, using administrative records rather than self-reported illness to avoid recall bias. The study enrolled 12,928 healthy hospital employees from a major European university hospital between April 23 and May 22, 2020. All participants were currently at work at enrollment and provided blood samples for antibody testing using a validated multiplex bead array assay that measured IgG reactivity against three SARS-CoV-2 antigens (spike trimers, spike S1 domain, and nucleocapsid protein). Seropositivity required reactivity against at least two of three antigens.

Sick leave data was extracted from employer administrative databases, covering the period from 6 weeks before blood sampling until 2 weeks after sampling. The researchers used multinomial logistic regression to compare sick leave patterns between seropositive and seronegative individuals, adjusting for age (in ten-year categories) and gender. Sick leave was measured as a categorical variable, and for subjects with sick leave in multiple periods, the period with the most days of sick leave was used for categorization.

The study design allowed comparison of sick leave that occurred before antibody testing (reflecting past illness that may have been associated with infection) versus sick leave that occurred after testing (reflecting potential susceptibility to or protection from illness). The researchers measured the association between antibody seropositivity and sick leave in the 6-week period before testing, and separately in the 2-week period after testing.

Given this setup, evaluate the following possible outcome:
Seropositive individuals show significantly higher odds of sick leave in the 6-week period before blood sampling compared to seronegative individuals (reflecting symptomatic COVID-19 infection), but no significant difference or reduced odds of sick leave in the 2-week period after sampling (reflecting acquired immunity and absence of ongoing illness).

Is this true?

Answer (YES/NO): YES